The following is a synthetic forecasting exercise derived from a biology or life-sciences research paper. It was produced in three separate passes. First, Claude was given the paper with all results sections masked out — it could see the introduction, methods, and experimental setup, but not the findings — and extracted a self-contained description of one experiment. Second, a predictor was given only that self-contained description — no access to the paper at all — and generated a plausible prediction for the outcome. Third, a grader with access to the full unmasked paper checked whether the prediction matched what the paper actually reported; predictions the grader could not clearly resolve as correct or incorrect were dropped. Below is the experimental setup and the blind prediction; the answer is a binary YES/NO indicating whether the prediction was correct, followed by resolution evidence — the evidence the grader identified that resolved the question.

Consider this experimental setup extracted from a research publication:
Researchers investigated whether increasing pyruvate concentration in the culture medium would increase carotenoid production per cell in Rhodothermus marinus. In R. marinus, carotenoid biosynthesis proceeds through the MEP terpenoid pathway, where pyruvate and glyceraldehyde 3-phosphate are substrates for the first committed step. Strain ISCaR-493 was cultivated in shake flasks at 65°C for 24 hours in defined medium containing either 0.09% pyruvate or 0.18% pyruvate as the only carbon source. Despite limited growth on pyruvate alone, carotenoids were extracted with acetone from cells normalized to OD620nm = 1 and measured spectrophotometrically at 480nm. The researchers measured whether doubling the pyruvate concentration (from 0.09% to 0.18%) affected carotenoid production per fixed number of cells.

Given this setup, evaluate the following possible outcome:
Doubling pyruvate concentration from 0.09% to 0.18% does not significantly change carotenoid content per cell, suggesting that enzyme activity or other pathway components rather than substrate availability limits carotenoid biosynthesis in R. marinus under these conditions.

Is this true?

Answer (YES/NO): NO